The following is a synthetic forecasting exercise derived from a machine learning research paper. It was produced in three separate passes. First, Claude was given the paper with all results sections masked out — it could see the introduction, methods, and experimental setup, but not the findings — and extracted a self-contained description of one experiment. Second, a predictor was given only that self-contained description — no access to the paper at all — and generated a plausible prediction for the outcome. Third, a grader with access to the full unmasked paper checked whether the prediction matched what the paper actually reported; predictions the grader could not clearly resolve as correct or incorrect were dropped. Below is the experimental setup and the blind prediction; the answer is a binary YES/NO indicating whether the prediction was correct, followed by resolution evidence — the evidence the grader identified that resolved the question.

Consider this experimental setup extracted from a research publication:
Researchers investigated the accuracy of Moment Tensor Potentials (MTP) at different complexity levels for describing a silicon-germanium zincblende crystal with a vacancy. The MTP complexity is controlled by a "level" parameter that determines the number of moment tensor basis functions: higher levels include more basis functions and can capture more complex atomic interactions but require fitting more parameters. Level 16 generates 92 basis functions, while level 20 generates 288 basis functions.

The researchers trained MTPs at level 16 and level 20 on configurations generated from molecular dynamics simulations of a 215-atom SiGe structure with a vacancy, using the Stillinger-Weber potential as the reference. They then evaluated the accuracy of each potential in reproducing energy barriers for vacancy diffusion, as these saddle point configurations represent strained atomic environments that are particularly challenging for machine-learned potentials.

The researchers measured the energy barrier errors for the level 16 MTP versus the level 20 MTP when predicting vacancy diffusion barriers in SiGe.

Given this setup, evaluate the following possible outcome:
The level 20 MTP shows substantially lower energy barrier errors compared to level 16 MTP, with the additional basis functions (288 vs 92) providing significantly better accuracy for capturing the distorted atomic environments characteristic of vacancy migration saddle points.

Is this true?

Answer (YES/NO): YES